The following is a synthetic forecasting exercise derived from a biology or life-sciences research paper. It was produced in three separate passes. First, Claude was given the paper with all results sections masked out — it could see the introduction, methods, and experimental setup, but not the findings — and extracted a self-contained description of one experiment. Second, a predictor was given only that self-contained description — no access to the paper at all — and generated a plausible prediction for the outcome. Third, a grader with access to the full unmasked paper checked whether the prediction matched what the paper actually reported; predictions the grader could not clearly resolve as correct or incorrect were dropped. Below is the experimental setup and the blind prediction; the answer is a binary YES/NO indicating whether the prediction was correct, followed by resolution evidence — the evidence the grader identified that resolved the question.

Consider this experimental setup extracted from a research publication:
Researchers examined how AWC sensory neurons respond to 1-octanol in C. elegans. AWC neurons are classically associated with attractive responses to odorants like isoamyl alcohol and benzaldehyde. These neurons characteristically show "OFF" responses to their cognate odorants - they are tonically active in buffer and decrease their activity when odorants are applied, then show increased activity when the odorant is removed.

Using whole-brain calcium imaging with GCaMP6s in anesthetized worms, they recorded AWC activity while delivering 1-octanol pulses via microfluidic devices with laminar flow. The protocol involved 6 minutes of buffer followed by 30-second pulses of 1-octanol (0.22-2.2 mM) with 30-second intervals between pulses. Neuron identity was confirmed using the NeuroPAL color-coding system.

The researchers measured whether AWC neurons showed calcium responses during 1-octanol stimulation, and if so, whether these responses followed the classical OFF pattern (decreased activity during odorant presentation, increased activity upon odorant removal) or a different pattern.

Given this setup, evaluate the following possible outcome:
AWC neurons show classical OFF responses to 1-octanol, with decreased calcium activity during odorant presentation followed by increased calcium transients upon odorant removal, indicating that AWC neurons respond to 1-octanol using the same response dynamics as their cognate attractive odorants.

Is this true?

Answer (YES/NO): YES